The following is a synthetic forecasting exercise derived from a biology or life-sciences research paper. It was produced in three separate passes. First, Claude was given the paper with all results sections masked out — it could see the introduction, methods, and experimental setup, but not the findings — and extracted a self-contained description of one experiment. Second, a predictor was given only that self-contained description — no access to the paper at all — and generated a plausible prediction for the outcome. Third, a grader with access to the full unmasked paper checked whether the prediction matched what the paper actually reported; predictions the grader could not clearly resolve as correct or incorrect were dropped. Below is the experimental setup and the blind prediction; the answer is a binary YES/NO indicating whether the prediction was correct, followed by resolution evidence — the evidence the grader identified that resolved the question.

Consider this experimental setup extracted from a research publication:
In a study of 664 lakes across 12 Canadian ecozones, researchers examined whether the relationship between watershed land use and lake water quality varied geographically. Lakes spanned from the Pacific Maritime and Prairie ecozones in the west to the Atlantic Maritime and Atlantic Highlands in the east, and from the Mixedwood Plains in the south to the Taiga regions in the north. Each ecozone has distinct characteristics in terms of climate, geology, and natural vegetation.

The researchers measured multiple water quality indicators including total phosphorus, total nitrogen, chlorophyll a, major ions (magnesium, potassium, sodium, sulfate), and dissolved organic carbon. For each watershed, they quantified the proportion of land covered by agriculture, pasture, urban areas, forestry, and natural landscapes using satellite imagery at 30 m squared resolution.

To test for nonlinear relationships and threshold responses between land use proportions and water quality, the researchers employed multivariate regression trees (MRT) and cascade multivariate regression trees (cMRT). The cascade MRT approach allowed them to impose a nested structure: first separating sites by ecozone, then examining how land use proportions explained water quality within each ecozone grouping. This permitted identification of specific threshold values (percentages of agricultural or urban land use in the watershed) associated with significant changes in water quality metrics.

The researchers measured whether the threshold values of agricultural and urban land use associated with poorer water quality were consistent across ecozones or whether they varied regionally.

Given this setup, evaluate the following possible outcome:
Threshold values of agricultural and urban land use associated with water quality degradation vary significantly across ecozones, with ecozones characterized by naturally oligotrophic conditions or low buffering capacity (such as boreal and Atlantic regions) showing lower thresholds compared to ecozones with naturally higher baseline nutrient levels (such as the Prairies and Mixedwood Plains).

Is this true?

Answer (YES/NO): NO